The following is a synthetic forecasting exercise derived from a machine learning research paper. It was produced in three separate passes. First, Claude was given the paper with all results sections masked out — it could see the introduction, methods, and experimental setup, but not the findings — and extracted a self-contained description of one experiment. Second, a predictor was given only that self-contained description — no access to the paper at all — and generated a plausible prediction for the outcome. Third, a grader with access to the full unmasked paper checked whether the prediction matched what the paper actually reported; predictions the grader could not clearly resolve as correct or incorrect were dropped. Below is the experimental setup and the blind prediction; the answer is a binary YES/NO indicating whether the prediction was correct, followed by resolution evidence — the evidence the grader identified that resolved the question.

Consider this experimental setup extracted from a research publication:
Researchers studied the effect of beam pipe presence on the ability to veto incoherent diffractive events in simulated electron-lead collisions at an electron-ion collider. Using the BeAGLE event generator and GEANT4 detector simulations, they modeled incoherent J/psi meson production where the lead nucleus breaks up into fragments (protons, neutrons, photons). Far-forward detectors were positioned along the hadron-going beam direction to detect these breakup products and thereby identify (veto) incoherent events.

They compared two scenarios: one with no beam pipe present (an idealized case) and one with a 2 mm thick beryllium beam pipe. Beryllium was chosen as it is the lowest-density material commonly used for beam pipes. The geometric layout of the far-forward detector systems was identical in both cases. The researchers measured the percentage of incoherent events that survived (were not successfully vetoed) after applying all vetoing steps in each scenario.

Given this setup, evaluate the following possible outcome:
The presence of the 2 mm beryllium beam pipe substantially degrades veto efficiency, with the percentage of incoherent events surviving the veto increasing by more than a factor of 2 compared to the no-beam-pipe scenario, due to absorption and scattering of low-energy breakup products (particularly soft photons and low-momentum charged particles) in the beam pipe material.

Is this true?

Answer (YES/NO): NO